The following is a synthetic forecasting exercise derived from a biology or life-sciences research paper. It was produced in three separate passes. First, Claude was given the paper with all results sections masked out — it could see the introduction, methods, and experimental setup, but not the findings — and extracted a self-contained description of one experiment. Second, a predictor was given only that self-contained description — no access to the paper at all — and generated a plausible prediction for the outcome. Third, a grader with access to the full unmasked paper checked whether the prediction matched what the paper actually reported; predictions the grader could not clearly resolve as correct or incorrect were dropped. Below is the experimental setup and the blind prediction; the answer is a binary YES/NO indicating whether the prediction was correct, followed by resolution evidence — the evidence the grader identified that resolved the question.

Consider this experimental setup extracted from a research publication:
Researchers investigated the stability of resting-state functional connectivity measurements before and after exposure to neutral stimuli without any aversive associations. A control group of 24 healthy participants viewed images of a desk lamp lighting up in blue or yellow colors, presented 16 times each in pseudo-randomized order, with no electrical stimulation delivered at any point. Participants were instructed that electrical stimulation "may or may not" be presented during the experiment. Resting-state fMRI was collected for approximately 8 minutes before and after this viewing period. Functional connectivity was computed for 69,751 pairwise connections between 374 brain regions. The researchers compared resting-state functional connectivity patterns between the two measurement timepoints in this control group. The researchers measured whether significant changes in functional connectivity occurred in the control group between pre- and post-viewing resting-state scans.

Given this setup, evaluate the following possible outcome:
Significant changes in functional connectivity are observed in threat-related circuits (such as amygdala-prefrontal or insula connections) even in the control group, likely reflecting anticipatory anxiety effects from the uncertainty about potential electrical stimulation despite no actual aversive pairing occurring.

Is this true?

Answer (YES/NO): NO